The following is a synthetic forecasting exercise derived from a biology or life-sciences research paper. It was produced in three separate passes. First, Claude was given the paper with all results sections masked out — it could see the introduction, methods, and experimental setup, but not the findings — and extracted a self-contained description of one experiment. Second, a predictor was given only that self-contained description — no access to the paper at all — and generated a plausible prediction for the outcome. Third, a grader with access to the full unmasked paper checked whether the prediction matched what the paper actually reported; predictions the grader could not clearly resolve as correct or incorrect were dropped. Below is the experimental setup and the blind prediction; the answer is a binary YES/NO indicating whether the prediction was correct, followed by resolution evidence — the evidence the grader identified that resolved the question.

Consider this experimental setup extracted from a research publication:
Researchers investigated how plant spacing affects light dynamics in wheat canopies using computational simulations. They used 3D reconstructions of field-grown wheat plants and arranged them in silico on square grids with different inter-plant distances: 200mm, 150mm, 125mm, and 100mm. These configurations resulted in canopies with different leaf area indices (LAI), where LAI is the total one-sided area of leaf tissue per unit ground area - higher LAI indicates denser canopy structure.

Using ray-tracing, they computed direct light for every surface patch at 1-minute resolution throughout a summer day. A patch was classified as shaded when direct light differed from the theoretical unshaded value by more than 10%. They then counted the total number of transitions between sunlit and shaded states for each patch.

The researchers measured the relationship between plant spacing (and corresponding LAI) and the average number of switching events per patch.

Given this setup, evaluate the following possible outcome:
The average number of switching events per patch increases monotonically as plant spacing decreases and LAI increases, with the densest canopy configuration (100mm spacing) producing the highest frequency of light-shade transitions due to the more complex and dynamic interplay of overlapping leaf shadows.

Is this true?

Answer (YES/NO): NO